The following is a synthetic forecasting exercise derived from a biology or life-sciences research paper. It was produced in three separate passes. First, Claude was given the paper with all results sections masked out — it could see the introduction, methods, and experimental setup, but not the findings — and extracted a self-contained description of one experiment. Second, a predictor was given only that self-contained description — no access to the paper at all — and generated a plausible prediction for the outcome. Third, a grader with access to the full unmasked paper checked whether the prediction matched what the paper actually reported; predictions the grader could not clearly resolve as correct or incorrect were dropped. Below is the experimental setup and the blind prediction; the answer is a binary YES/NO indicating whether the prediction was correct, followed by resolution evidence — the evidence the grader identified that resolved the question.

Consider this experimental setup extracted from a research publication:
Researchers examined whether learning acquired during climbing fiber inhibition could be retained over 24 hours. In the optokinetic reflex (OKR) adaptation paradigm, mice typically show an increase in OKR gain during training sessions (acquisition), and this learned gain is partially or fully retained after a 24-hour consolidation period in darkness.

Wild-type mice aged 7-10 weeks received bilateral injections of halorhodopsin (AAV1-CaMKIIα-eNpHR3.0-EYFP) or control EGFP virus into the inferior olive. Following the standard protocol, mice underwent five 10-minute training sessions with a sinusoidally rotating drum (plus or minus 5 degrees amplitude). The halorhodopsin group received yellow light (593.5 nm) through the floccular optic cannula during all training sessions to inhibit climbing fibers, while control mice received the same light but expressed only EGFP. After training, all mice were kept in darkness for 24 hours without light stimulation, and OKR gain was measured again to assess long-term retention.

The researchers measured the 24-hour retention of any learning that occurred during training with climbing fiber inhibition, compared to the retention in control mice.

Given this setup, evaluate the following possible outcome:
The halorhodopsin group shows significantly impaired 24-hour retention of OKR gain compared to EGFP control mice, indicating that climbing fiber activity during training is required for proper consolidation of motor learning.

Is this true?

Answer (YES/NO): NO